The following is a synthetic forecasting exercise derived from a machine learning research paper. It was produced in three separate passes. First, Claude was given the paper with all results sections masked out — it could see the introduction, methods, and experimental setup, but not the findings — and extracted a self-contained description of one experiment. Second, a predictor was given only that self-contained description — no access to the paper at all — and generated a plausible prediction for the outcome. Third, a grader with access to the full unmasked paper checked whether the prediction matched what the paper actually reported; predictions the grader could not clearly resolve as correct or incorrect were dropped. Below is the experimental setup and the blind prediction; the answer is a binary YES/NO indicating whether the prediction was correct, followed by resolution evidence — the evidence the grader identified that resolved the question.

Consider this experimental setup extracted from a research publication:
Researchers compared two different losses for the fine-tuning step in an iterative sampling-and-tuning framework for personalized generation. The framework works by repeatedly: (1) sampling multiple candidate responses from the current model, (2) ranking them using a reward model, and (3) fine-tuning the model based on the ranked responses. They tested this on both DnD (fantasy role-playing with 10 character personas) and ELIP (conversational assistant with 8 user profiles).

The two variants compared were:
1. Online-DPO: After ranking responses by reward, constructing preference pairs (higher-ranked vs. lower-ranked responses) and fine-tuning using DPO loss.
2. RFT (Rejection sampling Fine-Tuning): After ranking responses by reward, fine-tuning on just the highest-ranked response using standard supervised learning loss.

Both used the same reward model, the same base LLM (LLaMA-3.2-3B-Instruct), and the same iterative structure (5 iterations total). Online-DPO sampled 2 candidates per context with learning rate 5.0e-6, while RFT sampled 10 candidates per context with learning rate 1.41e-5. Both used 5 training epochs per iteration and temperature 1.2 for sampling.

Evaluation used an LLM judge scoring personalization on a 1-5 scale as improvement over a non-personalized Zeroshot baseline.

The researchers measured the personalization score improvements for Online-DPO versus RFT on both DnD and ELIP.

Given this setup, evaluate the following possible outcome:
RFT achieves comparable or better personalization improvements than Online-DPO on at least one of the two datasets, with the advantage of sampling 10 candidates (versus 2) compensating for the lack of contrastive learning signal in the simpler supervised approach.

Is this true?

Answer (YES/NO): YES